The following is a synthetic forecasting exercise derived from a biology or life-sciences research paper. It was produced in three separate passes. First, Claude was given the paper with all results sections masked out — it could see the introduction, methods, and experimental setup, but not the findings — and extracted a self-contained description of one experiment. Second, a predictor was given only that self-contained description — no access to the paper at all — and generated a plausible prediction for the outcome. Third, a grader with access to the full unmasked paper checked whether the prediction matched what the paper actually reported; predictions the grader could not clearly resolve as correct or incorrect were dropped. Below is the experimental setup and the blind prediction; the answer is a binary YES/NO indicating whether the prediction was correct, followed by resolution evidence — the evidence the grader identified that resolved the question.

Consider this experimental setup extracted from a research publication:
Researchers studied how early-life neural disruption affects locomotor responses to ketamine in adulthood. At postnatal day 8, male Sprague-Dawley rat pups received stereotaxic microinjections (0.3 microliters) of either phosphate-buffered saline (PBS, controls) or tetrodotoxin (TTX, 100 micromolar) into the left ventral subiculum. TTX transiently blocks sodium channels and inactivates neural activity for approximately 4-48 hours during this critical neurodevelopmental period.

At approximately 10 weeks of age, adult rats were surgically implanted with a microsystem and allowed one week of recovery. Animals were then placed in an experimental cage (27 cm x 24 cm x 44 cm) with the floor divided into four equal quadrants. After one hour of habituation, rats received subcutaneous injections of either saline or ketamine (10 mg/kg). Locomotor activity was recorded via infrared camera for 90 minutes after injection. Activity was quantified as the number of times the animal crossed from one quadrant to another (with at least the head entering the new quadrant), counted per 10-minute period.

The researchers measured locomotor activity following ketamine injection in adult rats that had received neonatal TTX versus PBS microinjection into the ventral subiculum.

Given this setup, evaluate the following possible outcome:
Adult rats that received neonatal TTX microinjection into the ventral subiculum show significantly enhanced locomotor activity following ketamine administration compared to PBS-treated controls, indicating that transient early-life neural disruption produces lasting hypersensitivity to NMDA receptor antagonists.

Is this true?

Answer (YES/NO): NO